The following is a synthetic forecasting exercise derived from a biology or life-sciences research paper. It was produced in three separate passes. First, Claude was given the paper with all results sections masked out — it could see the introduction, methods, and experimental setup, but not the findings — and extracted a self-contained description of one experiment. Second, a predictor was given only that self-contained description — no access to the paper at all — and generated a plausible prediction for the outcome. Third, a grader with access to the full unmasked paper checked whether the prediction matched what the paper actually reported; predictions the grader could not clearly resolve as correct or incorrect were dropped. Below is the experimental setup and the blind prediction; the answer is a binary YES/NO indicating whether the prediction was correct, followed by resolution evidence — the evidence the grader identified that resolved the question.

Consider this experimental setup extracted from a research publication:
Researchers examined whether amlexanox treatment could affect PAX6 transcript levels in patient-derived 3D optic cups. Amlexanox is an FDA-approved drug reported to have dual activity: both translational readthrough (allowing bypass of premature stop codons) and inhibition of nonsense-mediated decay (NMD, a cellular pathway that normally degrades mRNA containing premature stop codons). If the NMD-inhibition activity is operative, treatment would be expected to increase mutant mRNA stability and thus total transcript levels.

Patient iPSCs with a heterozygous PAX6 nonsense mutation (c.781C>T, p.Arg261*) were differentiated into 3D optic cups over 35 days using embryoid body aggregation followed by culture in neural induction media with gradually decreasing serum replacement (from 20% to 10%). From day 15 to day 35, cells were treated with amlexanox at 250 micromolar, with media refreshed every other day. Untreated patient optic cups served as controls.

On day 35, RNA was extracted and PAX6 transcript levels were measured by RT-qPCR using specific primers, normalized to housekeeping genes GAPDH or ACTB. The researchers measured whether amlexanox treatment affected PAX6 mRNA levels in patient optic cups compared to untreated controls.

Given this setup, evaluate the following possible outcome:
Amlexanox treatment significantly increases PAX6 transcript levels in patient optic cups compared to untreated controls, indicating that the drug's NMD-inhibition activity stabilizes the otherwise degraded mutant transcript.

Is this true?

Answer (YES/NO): NO